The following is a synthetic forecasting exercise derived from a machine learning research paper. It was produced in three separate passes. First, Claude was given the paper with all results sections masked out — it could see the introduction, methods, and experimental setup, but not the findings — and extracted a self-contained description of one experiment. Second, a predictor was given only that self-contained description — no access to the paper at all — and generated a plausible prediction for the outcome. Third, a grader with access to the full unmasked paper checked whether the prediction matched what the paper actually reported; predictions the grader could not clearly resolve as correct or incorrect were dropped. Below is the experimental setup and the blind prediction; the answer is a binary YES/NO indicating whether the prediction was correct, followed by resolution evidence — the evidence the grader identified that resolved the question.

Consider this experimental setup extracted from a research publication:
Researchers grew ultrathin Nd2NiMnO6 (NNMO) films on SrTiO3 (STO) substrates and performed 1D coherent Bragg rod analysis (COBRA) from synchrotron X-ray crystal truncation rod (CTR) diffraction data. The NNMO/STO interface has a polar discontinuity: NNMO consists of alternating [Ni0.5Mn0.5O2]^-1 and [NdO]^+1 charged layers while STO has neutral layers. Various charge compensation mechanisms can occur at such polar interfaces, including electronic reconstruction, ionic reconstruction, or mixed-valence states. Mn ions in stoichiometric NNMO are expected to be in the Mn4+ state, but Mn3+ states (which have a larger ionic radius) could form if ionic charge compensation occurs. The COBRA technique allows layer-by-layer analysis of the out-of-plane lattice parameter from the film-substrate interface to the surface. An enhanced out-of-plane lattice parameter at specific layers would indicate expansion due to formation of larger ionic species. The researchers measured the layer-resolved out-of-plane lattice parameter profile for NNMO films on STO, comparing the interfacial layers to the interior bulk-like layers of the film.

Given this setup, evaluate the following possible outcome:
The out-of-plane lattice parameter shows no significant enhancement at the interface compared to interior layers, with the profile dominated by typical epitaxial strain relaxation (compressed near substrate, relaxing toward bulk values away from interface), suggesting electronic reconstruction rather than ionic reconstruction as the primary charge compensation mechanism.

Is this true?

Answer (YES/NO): NO